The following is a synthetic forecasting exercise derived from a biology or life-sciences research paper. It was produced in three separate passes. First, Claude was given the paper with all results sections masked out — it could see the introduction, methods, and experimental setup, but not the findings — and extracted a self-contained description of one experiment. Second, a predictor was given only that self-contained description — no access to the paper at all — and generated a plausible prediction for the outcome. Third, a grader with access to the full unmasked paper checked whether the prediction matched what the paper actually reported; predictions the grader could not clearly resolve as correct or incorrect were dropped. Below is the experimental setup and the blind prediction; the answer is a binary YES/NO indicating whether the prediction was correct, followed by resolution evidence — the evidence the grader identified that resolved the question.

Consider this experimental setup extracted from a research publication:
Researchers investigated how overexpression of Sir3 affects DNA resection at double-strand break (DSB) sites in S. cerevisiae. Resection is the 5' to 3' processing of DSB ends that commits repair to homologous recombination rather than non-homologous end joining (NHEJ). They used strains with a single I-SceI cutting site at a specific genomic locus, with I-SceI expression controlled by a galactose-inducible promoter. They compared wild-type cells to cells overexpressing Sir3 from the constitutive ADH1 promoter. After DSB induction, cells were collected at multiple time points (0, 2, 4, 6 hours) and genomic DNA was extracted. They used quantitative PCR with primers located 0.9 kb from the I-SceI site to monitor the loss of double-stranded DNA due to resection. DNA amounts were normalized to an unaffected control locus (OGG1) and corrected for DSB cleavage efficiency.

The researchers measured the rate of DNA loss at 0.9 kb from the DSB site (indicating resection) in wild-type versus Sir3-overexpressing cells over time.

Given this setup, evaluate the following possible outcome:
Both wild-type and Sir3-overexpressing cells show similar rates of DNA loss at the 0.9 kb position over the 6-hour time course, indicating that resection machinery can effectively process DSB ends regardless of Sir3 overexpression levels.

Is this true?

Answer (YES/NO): NO